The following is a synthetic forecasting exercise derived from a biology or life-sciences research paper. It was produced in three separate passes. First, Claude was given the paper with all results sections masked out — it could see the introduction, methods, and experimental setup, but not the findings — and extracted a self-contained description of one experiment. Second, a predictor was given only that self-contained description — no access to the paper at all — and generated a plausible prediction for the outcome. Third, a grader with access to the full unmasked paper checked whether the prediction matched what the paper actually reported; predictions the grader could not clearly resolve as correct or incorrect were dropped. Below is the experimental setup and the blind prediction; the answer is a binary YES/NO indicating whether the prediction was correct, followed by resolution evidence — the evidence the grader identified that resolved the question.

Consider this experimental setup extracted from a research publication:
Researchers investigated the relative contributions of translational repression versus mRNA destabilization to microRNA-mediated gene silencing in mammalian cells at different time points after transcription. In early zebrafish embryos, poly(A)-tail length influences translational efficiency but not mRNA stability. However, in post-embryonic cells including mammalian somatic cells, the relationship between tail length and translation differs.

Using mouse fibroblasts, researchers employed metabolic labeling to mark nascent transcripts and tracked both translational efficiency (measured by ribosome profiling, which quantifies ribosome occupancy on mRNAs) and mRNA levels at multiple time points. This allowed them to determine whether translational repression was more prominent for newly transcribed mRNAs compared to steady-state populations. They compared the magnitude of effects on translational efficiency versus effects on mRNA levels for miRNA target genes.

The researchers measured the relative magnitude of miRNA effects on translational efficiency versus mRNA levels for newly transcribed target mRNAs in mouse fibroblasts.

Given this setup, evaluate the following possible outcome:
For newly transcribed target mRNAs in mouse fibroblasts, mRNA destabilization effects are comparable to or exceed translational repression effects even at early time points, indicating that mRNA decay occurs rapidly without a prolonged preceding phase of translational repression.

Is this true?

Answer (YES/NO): YES